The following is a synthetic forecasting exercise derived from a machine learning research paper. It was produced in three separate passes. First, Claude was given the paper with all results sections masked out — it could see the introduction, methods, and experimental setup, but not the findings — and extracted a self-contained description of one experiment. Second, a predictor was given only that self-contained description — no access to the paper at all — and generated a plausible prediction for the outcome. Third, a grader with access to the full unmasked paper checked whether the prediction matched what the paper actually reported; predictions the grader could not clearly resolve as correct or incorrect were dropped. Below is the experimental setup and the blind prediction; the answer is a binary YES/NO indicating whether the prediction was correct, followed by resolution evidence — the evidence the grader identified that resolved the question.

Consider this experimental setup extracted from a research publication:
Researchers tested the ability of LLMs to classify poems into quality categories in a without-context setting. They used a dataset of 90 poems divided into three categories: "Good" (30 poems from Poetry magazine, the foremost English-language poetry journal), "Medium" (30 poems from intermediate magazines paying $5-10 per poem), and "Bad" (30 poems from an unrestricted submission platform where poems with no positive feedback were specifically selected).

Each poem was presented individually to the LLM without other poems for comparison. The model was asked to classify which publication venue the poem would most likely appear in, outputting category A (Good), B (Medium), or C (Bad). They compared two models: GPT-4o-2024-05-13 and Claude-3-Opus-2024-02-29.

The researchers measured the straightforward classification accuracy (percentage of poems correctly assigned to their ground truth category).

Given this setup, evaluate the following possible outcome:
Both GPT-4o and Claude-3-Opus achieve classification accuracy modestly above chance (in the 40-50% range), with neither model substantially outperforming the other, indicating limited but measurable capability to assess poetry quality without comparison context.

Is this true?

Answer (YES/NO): NO